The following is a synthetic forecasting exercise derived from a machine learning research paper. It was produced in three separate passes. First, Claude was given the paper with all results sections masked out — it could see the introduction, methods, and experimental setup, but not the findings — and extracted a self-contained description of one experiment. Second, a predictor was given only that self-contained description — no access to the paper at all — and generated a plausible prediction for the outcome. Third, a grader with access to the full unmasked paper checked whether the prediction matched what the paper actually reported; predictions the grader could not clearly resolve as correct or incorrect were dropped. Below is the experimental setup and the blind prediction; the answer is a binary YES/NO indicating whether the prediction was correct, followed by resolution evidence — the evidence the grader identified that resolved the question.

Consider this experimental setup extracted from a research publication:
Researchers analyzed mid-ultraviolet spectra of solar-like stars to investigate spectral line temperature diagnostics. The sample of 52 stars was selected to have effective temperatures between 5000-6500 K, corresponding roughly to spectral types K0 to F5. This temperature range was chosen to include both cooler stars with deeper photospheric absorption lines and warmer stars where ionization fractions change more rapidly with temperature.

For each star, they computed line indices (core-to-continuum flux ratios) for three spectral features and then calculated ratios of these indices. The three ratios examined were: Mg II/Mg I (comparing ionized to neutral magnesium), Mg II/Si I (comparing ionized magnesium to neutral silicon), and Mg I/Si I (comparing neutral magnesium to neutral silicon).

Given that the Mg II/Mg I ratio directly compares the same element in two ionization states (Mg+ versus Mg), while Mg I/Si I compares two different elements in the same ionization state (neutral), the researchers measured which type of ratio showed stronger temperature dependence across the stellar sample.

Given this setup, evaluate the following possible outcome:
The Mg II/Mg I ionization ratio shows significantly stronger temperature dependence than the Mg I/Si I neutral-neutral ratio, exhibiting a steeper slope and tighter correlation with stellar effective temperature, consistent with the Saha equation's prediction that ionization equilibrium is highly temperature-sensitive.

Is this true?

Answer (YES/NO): YES